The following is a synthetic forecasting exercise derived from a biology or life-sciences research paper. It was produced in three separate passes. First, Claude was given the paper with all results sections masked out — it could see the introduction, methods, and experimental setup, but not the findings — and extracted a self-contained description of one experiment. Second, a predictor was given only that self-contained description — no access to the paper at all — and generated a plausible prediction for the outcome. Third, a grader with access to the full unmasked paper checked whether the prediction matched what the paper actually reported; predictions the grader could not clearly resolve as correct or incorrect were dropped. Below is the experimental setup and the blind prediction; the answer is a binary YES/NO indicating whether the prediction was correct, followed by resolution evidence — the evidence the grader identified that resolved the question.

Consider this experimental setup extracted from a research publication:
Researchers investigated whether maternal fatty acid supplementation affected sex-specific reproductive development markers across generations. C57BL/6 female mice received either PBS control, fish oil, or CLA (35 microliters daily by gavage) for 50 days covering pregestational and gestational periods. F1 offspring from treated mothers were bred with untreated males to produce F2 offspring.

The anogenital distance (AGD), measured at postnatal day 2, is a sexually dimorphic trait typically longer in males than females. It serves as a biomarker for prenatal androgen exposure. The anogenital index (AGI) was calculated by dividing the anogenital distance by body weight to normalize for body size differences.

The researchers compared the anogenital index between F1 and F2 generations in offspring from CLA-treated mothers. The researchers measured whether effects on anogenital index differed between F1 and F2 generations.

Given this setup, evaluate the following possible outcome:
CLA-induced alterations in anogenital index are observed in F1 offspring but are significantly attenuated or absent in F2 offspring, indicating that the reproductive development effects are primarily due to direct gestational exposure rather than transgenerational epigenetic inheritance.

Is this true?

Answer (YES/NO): NO